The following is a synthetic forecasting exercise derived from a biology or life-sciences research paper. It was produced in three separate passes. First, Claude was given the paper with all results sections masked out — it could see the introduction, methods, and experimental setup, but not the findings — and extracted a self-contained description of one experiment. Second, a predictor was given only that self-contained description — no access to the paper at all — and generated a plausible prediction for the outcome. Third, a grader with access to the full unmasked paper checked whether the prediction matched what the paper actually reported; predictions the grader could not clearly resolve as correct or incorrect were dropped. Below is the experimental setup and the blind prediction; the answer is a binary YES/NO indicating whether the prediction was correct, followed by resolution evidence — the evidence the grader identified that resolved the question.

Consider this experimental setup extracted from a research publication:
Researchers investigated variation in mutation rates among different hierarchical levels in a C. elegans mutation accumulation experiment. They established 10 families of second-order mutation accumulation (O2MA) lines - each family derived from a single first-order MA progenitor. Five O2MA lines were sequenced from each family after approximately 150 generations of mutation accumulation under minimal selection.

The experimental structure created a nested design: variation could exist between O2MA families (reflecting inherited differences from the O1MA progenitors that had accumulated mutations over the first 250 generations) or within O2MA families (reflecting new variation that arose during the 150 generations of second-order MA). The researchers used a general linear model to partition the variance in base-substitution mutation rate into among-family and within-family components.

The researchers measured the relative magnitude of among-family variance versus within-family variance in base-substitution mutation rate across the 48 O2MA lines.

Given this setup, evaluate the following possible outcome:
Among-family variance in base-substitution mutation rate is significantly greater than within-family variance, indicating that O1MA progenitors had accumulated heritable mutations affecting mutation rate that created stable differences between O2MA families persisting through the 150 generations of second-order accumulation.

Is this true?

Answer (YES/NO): NO